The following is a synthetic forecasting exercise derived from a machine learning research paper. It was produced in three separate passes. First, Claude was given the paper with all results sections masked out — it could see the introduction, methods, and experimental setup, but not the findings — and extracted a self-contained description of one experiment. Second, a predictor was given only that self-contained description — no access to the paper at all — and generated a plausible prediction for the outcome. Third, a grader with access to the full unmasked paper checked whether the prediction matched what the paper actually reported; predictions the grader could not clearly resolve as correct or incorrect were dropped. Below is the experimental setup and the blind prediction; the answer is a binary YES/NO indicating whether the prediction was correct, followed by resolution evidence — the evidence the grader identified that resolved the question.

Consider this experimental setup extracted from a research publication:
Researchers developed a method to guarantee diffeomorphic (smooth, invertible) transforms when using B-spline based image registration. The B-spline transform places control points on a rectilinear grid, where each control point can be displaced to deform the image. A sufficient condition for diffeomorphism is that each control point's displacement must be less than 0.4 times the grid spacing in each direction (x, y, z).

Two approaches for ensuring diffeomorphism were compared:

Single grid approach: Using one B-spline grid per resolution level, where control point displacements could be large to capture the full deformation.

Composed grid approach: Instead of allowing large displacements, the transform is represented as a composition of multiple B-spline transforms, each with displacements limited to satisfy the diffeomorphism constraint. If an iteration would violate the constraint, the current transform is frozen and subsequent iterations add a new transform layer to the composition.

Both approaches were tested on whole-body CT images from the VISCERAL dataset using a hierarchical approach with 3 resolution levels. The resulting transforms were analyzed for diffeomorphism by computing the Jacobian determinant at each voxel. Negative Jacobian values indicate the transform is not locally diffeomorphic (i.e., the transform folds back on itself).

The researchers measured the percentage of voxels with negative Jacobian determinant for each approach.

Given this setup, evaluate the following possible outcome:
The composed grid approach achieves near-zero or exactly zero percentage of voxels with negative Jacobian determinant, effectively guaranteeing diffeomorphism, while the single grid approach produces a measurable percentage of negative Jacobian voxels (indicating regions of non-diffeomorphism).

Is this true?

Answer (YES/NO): YES